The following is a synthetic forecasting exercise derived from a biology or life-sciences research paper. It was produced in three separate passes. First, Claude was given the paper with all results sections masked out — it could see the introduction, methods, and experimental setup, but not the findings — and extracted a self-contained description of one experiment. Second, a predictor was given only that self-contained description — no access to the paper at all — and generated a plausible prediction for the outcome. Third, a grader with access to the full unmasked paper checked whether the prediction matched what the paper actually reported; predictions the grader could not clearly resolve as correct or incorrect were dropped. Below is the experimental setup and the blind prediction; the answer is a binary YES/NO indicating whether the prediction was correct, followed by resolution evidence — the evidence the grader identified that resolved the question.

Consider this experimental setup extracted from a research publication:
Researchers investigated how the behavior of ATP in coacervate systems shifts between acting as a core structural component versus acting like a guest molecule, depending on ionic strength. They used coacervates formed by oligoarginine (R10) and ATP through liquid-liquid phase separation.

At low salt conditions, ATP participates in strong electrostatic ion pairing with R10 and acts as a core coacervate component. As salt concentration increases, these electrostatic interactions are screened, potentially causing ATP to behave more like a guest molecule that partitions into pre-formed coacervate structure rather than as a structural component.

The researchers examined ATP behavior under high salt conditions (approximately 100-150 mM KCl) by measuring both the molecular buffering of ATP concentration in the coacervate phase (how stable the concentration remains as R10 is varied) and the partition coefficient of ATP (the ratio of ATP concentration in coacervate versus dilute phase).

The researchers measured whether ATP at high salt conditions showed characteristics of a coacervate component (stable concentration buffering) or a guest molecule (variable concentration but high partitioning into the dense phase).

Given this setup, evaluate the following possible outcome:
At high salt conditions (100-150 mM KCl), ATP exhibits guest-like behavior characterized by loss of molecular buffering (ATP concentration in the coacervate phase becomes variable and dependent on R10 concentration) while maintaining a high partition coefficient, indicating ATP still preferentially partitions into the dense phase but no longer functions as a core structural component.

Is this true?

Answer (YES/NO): NO